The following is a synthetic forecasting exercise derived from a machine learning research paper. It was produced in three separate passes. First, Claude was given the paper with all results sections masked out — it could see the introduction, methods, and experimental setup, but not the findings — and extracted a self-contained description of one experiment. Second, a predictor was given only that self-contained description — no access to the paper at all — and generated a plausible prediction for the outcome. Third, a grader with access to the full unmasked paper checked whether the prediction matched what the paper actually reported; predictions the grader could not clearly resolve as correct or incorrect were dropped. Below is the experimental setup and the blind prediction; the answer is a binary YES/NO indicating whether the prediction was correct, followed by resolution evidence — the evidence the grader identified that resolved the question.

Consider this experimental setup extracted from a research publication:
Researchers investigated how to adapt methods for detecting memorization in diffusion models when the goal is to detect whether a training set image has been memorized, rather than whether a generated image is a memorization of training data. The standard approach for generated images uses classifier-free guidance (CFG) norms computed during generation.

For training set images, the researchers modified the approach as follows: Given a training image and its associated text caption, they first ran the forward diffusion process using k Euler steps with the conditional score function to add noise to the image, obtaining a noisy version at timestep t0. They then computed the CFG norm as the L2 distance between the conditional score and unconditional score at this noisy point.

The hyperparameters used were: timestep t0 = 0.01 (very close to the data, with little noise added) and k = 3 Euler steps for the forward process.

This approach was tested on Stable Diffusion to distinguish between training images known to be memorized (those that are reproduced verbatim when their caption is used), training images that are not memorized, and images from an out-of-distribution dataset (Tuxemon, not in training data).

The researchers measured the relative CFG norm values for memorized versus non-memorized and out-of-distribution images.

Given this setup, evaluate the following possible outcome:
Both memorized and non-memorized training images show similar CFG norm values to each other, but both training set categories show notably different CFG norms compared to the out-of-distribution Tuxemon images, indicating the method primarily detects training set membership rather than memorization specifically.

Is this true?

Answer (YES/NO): NO